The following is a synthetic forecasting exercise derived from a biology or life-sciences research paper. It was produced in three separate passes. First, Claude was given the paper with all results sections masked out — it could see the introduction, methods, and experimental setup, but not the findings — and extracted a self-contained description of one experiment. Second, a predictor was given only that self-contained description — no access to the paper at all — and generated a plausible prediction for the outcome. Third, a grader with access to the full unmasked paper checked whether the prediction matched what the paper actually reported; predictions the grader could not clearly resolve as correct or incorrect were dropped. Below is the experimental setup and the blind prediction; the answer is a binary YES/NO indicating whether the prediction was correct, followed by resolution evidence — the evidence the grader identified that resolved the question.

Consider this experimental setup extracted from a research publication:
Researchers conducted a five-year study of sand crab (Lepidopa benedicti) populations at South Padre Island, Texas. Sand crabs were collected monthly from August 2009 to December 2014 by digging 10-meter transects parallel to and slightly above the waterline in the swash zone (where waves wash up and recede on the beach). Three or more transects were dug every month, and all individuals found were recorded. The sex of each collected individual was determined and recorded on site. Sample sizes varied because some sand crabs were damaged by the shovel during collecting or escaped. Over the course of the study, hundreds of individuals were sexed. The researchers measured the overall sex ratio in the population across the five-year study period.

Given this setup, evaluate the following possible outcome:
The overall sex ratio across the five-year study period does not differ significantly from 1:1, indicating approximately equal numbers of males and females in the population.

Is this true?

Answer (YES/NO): NO